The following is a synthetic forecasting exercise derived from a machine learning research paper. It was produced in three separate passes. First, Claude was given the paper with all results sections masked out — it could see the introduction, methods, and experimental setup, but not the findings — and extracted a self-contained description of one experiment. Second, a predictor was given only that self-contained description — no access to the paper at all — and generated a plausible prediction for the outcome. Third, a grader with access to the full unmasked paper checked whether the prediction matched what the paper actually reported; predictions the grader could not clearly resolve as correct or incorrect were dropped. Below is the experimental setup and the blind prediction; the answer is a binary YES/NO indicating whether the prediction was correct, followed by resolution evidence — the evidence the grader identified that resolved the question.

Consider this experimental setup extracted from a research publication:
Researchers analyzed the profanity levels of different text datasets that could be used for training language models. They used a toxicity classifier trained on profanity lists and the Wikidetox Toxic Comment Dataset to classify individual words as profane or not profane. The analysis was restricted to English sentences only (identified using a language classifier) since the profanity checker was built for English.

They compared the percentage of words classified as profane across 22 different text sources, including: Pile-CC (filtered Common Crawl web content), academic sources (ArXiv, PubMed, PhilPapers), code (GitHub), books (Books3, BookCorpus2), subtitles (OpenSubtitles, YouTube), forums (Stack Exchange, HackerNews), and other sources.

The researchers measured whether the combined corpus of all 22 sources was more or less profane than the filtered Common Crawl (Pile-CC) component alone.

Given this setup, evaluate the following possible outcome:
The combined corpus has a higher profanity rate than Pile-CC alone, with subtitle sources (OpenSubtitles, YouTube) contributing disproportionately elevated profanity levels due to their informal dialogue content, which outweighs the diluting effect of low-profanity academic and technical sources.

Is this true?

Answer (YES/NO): NO